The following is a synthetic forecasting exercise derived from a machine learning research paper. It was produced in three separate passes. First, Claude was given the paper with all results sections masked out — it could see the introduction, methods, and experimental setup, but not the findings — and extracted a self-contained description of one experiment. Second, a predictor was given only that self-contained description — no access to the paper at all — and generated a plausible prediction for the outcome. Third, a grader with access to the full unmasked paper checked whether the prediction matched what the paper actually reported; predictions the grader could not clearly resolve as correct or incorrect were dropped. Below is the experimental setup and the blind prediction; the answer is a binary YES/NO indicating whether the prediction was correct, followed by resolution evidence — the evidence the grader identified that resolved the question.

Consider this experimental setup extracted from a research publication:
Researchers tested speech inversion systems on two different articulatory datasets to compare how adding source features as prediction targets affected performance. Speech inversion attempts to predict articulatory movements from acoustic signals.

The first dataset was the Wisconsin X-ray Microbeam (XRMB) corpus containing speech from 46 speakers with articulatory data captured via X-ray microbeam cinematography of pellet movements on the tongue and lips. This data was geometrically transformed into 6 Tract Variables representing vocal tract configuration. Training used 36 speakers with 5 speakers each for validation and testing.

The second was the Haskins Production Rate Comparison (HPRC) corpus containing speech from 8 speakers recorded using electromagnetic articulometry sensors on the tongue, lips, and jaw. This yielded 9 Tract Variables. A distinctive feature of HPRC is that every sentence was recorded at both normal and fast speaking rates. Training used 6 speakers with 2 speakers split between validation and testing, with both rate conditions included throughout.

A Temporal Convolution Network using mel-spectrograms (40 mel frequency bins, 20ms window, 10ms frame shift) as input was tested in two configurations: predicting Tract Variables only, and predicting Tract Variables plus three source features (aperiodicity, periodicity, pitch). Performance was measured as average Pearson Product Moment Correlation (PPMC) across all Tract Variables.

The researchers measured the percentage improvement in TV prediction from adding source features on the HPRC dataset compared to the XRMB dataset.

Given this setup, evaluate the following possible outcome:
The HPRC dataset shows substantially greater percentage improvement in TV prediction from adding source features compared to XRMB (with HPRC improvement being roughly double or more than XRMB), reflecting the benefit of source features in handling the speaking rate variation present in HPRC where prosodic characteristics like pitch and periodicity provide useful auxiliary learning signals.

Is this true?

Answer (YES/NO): NO